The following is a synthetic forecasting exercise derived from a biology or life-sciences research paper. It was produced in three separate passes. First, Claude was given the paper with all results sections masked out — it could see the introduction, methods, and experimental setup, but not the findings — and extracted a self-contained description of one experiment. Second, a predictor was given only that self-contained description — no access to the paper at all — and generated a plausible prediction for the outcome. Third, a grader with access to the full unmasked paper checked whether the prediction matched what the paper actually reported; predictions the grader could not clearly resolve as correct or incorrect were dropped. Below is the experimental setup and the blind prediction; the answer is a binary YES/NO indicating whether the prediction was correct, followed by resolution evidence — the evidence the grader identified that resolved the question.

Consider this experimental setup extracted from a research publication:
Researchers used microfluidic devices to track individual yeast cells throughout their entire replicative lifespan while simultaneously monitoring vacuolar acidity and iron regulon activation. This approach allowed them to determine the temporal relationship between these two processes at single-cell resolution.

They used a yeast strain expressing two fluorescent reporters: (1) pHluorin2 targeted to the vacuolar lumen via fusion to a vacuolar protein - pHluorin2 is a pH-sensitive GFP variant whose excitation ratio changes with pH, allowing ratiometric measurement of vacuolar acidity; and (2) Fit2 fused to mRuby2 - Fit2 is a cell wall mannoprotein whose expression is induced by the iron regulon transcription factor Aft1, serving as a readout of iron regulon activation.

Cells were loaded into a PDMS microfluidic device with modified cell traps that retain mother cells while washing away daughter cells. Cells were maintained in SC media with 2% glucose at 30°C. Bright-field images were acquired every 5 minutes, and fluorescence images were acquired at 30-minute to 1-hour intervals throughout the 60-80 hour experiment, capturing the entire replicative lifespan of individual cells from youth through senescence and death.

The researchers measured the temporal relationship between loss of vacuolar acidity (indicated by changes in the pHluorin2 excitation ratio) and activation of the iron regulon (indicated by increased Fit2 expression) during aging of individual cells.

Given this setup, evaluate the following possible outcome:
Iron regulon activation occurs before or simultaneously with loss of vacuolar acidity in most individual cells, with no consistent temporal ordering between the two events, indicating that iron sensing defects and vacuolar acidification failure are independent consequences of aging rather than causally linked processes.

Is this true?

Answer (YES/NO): NO